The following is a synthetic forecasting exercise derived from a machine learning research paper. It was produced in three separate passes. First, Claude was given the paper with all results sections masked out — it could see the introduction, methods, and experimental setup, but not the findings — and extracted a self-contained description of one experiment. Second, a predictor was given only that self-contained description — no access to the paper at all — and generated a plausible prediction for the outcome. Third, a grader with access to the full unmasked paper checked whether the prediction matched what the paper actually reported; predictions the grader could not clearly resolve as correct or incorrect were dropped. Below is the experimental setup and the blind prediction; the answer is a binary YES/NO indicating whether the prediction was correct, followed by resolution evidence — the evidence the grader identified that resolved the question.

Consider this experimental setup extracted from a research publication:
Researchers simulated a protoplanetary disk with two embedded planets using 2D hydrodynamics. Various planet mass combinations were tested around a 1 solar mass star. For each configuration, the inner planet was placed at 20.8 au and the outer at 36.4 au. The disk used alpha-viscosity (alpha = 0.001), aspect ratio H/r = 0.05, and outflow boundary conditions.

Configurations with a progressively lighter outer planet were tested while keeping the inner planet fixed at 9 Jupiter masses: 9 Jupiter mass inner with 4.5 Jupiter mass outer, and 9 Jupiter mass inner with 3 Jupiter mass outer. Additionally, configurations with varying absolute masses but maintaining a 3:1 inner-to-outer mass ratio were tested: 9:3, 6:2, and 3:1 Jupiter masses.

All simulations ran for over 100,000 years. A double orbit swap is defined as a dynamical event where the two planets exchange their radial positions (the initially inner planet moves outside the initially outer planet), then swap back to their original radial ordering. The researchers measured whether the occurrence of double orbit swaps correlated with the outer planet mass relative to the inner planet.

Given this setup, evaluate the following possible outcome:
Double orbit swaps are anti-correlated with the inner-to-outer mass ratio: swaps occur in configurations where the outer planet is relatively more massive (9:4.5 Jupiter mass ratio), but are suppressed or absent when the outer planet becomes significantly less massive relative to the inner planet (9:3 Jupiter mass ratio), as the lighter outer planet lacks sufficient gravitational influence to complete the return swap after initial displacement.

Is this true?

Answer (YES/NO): YES